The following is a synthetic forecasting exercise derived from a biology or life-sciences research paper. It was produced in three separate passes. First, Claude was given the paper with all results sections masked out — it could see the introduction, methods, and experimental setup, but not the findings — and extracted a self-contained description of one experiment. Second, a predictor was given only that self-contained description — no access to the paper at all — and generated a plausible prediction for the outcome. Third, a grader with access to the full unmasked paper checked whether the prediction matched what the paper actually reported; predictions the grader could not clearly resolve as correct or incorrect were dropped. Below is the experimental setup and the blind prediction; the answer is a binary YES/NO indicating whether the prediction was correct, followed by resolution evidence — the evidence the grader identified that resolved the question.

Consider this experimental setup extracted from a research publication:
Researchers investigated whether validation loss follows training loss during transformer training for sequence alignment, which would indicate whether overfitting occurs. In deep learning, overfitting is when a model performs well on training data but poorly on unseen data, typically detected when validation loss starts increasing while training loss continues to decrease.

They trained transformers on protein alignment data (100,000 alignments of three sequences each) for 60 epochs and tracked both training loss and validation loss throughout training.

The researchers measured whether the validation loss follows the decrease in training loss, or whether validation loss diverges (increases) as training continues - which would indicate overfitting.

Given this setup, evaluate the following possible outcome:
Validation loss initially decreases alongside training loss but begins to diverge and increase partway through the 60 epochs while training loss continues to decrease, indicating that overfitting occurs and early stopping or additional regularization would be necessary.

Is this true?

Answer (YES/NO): NO